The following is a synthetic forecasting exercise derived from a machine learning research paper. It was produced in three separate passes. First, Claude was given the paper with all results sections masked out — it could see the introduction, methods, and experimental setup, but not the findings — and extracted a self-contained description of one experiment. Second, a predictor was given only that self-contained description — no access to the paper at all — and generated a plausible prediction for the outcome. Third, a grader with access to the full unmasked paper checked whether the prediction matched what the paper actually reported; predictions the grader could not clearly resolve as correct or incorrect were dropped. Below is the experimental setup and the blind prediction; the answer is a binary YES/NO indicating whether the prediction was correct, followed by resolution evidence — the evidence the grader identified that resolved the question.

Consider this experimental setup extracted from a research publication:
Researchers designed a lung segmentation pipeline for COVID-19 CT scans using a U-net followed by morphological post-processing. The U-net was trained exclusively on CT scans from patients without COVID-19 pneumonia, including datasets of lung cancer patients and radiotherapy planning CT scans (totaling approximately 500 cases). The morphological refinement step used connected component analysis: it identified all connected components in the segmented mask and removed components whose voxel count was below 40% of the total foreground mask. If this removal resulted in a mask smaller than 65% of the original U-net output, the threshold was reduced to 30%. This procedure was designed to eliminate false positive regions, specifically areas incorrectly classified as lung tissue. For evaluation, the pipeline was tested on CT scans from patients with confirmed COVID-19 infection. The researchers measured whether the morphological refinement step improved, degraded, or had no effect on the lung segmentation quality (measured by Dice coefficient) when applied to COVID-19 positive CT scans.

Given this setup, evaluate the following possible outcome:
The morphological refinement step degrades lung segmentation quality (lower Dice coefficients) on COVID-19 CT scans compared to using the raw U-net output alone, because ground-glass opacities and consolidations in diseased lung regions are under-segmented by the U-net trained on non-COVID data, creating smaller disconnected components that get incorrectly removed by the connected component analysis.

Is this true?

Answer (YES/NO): NO